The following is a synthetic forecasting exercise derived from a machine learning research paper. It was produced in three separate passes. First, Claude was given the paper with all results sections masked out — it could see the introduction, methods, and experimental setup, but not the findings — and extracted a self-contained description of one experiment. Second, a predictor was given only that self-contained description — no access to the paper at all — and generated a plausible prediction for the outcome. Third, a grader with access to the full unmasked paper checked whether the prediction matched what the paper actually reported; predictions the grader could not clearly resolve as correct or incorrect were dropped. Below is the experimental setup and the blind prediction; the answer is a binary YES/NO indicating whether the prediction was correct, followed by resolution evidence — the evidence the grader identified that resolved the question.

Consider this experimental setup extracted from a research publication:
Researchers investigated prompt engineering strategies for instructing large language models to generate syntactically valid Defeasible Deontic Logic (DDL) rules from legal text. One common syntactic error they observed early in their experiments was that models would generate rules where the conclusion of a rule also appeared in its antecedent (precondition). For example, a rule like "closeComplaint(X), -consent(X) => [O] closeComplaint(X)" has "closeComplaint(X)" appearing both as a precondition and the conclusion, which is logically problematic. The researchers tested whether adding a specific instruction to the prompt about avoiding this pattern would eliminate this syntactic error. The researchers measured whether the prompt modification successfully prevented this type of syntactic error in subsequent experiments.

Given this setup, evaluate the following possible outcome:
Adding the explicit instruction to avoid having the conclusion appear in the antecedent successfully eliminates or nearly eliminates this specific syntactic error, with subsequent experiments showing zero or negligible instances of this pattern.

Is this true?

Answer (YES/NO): YES